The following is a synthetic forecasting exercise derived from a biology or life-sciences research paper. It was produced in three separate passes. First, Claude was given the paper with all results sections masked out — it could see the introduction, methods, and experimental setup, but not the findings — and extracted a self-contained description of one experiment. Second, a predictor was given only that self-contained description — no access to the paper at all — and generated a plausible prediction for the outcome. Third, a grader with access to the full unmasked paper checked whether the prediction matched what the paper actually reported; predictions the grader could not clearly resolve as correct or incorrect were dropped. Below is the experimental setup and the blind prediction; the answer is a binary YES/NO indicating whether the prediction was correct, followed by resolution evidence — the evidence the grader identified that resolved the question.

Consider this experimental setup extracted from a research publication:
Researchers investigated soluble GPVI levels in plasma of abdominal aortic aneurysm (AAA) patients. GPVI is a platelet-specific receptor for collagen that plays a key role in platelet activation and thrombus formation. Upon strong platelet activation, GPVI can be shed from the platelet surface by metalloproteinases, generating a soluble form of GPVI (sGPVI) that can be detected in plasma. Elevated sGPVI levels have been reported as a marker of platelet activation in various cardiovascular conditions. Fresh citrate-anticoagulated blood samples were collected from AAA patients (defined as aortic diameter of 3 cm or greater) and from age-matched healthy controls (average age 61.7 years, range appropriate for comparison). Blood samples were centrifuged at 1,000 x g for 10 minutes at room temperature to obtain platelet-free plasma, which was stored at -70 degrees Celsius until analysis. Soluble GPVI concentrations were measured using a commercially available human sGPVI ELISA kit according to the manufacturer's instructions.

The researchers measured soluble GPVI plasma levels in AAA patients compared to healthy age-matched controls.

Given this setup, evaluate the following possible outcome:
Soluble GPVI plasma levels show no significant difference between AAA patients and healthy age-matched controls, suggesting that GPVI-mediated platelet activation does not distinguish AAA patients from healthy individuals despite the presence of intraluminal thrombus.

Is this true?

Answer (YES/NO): NO